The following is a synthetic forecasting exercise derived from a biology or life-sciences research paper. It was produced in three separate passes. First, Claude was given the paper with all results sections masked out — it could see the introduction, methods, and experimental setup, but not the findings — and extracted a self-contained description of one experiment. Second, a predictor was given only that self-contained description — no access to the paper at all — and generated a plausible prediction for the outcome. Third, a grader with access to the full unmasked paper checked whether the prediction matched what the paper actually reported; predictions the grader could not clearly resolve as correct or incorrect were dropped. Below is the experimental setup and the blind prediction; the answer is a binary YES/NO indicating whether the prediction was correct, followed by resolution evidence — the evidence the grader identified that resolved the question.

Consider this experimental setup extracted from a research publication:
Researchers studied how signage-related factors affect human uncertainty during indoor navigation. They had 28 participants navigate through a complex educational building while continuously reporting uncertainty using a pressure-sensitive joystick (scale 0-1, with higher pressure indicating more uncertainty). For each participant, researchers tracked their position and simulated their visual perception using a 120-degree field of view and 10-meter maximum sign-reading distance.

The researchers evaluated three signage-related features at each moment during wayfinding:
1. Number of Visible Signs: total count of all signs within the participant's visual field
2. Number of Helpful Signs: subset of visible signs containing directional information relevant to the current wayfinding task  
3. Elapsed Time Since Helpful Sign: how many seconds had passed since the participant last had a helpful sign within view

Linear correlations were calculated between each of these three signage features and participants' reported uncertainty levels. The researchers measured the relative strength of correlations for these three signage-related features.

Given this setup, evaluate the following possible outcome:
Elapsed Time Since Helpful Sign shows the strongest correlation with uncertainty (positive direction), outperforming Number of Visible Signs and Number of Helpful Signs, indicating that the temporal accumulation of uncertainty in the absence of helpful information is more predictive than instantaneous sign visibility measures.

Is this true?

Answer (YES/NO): YES